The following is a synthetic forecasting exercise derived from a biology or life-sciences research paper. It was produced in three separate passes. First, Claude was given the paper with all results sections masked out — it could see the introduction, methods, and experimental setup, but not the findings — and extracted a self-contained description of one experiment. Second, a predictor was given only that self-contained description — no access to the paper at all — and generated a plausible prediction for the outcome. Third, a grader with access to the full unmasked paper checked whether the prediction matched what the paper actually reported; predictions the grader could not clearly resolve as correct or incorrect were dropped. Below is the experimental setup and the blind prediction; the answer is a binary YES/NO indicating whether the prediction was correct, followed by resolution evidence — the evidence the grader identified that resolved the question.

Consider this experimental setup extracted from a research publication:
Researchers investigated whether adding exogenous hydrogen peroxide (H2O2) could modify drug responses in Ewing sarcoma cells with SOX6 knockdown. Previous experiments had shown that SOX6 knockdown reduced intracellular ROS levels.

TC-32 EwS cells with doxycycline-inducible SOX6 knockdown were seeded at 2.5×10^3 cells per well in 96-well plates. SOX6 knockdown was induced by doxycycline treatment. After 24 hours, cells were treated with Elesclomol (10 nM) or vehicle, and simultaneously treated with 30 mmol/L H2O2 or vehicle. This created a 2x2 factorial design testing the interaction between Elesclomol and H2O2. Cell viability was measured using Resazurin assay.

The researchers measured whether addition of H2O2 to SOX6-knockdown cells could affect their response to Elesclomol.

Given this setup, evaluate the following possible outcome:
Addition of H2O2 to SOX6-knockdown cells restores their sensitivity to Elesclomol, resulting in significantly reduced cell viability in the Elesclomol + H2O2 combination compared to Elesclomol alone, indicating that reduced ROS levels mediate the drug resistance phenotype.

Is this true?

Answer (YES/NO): YES